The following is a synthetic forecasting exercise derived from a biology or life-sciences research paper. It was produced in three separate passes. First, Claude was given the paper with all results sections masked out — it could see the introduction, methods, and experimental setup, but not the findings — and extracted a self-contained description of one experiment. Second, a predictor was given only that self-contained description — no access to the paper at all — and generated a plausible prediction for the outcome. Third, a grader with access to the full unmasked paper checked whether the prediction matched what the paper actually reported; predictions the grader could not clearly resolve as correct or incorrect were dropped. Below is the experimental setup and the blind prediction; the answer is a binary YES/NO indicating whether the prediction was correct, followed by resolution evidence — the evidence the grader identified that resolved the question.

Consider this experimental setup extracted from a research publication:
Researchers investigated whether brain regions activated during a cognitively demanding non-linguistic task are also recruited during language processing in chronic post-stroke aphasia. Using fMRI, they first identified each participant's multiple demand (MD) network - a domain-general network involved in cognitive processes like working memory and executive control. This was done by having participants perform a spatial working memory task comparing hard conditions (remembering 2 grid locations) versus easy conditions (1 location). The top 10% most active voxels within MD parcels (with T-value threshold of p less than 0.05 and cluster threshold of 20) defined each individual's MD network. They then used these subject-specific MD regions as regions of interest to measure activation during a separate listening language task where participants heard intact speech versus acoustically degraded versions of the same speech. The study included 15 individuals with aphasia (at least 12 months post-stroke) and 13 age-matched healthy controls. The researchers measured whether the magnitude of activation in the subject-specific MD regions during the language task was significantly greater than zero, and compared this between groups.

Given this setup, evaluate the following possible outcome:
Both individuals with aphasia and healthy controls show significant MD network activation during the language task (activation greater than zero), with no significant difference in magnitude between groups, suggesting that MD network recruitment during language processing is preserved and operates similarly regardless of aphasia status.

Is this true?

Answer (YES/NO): NO